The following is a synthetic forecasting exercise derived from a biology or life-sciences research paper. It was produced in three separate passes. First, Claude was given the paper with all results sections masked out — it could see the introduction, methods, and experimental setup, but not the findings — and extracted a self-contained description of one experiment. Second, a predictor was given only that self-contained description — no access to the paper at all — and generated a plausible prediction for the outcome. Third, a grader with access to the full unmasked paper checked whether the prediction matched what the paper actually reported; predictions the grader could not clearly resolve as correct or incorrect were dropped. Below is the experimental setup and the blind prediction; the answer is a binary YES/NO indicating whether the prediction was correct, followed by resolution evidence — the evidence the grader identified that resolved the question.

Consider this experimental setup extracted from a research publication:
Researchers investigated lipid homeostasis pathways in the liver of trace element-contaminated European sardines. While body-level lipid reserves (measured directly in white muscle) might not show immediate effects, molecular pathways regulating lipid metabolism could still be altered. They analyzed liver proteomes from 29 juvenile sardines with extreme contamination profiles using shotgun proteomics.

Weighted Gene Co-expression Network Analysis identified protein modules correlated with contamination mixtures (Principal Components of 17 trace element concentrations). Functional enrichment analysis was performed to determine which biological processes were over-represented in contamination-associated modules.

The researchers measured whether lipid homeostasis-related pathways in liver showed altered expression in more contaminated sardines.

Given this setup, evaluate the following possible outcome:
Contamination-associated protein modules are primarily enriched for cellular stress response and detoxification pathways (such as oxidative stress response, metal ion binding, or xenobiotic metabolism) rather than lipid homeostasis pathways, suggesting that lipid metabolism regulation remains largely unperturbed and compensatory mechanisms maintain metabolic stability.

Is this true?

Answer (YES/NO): NO